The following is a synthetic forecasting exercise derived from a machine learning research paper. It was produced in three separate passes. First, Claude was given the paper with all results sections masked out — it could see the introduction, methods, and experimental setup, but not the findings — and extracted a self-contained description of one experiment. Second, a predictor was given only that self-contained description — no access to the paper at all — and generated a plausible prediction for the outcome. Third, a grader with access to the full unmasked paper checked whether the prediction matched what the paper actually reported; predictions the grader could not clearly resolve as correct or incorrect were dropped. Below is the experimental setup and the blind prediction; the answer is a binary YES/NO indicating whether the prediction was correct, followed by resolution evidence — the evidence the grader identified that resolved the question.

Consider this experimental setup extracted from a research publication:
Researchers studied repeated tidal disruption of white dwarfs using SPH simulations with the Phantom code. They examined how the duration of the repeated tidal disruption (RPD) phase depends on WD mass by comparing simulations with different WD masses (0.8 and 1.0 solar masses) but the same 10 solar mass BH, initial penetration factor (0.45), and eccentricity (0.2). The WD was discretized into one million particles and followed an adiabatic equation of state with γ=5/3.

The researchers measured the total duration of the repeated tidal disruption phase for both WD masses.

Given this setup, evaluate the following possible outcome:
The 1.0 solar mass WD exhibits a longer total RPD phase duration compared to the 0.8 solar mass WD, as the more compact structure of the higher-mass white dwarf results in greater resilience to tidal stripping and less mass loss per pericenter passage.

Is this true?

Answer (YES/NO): NO